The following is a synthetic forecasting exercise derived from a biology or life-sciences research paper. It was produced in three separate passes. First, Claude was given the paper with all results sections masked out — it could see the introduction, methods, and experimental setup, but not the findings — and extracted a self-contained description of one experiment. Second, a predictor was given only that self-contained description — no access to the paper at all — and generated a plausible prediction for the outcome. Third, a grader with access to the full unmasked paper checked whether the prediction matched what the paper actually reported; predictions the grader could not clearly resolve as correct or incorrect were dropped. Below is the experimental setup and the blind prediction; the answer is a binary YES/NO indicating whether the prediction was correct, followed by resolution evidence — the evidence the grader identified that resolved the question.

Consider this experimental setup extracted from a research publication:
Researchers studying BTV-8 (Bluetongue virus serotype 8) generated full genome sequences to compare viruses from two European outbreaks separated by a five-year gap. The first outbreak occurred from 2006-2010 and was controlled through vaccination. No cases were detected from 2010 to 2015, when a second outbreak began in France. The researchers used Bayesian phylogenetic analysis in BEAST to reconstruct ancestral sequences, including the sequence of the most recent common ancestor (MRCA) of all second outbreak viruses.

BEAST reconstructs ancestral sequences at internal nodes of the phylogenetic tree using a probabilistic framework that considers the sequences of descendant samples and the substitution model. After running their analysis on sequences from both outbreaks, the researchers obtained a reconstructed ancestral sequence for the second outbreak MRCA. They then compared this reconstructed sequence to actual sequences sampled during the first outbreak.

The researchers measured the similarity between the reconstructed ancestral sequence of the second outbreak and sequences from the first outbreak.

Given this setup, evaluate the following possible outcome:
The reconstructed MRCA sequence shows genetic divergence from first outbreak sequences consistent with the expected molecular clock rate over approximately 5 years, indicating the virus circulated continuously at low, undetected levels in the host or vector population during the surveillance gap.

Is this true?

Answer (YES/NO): NO